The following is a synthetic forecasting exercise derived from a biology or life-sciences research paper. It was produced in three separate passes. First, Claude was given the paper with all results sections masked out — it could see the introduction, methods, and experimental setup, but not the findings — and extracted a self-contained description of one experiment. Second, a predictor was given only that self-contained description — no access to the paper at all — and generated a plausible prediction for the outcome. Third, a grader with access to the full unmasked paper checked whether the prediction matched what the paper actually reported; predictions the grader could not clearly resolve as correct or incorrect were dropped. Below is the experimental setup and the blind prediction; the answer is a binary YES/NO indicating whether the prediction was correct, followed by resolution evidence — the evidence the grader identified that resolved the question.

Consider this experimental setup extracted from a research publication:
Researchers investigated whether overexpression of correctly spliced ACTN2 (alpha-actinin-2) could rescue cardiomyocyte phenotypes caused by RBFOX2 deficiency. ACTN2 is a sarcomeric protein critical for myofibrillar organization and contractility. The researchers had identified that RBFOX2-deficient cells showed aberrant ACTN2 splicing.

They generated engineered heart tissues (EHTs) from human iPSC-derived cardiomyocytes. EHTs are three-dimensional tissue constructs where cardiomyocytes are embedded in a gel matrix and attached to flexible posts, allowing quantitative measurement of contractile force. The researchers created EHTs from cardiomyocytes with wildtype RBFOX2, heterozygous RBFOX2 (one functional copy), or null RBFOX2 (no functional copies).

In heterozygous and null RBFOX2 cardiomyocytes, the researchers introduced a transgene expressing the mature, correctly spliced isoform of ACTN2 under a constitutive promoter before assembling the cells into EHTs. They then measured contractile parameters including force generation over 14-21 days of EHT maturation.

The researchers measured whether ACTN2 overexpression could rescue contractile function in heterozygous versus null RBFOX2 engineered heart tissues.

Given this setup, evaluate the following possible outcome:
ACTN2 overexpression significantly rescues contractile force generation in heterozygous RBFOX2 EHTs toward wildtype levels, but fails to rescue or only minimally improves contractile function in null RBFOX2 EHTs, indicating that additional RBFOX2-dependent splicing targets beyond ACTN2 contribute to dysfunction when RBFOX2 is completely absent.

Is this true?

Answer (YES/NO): YES